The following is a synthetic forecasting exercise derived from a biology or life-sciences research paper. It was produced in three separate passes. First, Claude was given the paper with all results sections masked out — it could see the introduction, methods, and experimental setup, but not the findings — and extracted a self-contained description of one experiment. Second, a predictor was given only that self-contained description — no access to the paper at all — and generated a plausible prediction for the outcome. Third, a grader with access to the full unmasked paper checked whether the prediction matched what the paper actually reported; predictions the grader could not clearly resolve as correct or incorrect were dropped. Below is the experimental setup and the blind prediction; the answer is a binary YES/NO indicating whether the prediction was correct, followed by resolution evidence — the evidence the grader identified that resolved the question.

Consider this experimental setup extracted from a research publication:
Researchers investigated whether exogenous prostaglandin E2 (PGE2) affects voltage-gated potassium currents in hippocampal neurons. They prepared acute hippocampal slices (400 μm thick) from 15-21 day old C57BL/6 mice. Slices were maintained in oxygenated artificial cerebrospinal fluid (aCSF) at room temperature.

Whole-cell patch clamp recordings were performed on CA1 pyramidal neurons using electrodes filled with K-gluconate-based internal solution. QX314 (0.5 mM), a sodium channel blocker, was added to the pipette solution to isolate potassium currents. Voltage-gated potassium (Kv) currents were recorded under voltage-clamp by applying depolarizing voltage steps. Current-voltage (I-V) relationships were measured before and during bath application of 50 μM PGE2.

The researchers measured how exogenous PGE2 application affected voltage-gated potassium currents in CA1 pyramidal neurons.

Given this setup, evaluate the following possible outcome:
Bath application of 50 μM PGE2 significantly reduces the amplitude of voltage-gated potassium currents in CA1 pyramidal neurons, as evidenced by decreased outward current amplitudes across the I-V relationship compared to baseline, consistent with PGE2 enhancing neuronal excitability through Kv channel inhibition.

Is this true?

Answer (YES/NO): YES